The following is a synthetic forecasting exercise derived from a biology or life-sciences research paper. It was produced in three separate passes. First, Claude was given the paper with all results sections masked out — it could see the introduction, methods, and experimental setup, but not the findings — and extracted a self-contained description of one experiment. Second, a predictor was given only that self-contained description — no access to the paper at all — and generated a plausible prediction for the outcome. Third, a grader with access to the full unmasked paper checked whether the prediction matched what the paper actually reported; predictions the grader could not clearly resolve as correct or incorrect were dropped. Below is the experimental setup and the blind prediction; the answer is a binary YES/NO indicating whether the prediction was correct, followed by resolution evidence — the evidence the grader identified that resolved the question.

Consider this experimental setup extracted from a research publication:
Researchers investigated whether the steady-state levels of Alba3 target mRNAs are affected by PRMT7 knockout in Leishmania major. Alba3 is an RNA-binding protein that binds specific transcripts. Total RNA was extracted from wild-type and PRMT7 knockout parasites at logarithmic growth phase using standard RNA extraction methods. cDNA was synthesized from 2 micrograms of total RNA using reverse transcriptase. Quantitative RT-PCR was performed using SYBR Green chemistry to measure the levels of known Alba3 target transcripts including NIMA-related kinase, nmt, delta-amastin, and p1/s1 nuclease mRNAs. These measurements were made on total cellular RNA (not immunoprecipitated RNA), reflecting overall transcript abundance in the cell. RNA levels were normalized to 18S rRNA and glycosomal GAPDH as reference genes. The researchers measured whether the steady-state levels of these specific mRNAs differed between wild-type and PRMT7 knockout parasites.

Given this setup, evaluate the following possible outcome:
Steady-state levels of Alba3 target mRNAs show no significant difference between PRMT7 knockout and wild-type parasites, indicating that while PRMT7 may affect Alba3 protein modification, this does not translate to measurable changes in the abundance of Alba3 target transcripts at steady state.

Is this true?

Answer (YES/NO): NO